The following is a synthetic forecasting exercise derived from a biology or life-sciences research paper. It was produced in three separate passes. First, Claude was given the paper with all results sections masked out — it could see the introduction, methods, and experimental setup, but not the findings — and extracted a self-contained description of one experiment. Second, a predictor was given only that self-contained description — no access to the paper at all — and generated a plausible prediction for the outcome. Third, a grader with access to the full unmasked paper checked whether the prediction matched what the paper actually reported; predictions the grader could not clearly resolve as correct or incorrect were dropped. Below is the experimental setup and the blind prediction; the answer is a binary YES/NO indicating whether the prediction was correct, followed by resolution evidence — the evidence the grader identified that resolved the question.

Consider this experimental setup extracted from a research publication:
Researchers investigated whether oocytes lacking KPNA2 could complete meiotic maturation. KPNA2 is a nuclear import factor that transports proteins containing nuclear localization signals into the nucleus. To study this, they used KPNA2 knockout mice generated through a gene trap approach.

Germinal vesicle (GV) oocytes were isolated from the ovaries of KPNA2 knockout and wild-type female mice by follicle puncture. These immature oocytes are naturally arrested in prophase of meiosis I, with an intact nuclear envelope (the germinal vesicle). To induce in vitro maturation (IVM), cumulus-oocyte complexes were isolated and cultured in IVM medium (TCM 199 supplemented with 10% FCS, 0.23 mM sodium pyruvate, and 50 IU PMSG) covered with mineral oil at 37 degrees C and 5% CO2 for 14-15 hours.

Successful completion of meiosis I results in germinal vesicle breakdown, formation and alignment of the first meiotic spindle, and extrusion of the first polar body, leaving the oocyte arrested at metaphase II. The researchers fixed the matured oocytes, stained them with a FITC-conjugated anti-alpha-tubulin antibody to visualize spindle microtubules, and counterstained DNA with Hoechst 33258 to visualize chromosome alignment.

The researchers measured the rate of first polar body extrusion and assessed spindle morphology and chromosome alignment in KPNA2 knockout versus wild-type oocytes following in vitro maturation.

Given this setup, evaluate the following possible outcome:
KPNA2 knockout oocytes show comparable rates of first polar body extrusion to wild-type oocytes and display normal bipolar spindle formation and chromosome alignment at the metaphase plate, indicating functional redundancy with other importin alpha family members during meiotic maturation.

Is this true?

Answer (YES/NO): NO